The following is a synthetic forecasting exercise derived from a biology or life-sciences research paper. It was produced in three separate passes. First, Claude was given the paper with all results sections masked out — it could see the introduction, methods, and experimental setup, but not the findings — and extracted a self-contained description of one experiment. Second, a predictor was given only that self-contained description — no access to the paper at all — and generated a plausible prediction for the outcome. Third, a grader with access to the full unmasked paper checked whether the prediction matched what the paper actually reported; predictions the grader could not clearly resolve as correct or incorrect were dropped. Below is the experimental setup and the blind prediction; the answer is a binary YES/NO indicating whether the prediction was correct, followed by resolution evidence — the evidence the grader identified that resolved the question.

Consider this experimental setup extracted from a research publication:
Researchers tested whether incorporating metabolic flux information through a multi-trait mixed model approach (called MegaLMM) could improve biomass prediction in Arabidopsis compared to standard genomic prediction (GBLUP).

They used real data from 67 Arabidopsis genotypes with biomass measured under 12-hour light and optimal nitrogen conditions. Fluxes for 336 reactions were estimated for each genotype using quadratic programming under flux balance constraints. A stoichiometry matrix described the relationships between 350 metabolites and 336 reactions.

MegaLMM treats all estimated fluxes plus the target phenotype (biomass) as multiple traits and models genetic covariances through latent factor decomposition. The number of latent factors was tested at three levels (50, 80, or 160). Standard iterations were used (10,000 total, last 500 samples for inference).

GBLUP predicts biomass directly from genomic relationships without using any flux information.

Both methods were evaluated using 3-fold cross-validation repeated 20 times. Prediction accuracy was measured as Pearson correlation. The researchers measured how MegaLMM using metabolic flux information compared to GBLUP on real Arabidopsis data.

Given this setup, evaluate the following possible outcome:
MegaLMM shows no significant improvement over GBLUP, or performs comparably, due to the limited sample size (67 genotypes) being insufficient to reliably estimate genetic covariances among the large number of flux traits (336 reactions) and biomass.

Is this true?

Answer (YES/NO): NO